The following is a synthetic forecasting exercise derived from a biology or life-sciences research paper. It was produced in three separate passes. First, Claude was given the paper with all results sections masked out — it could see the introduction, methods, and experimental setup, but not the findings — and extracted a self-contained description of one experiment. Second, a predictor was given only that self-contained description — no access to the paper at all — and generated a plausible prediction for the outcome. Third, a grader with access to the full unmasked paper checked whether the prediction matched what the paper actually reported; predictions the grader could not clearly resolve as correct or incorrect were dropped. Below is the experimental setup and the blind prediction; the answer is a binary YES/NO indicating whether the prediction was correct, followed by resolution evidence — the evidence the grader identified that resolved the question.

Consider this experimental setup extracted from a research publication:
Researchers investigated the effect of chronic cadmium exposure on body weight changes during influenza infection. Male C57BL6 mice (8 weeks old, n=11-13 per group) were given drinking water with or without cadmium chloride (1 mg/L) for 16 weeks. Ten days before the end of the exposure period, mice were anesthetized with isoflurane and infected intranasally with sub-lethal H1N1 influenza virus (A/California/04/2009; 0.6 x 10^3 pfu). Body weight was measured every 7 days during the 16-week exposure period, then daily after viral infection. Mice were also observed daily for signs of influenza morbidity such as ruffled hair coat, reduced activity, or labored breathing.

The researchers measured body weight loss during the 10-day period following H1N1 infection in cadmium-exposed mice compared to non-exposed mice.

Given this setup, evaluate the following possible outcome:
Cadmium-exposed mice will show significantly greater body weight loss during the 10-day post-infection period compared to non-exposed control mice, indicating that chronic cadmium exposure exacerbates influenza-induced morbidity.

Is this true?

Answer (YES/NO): NO